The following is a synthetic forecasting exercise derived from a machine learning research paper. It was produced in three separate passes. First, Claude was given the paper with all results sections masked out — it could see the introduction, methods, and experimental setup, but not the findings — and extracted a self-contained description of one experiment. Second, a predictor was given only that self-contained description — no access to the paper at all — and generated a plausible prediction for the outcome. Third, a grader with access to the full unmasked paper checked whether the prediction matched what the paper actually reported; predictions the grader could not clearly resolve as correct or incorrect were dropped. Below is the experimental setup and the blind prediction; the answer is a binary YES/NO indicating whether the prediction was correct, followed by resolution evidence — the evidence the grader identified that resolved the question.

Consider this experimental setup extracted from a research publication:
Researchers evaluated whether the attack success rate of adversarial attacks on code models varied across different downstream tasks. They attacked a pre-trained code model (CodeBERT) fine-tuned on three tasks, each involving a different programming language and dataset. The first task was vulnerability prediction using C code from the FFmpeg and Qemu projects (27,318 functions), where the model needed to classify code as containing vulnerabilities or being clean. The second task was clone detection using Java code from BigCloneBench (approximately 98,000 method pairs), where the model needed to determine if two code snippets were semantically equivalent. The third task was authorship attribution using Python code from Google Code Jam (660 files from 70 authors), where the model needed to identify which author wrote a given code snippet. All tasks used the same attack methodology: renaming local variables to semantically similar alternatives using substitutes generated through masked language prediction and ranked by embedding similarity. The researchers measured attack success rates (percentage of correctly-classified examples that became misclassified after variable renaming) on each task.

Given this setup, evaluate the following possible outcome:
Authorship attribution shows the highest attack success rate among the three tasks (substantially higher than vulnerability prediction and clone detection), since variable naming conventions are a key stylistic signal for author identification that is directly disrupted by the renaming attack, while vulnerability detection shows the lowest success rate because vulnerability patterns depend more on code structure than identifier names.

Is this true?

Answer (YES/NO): NO